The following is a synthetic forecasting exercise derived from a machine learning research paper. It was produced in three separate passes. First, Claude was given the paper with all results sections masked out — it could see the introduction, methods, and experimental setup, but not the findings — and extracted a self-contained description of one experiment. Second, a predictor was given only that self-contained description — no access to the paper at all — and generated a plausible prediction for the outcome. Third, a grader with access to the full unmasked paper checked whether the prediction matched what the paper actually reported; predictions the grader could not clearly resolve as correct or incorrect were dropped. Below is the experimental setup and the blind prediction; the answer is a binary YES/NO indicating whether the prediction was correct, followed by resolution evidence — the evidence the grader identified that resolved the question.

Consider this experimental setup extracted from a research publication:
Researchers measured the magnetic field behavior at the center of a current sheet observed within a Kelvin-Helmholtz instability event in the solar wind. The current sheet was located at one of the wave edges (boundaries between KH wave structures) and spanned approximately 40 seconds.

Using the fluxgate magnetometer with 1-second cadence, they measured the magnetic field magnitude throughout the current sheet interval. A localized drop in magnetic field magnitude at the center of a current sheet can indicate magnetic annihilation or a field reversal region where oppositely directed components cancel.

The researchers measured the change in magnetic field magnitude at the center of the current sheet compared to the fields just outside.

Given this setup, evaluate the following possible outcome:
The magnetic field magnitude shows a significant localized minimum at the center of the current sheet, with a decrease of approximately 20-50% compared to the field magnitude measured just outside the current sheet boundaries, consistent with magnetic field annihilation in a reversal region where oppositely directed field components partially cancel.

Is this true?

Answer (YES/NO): YES